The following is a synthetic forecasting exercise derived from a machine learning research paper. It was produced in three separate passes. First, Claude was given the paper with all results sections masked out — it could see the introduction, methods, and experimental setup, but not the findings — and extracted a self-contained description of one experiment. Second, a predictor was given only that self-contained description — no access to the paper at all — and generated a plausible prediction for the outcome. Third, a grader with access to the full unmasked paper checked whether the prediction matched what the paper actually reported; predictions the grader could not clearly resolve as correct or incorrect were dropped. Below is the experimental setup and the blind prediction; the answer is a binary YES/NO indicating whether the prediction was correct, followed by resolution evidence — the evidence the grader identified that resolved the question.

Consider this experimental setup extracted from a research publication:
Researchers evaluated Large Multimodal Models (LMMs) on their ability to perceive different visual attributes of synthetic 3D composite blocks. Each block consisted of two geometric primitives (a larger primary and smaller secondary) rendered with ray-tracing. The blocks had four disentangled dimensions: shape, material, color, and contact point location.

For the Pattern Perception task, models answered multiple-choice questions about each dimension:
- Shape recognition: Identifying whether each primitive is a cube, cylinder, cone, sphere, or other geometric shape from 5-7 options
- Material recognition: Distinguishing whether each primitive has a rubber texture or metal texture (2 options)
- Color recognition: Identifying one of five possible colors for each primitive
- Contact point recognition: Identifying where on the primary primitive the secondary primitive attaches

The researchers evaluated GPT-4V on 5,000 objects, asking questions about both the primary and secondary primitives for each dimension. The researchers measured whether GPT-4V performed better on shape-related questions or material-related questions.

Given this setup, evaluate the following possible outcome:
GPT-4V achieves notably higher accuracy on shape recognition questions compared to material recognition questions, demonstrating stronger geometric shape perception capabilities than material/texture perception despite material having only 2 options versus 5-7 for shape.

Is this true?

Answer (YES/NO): NO